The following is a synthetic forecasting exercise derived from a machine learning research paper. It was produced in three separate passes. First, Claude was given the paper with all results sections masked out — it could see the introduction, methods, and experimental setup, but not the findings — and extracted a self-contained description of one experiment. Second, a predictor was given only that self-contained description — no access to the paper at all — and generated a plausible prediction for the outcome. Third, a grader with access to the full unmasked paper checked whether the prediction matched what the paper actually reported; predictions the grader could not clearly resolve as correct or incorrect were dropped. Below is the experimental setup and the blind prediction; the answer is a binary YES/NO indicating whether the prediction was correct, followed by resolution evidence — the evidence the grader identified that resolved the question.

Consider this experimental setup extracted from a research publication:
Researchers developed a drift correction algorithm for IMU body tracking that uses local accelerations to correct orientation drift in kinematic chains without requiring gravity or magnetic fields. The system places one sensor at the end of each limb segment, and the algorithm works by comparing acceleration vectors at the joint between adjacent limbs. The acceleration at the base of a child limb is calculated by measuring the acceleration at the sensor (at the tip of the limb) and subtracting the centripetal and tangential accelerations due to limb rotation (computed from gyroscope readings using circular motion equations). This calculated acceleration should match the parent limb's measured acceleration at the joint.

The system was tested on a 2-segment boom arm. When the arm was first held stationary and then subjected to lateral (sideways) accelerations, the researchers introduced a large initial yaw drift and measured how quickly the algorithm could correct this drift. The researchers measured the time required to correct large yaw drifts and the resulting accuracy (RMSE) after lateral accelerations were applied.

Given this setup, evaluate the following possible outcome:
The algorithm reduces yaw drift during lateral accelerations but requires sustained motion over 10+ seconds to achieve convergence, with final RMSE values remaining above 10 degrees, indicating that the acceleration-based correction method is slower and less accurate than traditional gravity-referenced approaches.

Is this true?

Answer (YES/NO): NO